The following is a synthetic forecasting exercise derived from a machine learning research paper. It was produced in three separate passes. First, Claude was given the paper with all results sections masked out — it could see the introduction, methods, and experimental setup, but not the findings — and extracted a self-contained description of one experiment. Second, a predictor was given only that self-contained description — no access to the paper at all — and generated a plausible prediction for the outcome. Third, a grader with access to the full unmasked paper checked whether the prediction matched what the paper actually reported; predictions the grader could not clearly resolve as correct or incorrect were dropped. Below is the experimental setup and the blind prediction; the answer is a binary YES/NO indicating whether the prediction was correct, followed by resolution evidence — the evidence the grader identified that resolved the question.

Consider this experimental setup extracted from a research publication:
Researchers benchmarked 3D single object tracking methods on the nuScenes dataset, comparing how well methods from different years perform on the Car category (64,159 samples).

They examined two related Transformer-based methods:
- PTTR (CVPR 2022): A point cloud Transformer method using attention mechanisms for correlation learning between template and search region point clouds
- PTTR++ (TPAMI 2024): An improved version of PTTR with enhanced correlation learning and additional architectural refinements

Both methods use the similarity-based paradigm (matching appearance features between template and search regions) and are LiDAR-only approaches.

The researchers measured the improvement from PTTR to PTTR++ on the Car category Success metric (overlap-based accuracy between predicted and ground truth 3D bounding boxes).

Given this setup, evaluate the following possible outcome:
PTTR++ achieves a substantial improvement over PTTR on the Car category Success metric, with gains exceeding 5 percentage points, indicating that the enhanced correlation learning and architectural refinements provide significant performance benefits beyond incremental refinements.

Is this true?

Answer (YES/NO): YES